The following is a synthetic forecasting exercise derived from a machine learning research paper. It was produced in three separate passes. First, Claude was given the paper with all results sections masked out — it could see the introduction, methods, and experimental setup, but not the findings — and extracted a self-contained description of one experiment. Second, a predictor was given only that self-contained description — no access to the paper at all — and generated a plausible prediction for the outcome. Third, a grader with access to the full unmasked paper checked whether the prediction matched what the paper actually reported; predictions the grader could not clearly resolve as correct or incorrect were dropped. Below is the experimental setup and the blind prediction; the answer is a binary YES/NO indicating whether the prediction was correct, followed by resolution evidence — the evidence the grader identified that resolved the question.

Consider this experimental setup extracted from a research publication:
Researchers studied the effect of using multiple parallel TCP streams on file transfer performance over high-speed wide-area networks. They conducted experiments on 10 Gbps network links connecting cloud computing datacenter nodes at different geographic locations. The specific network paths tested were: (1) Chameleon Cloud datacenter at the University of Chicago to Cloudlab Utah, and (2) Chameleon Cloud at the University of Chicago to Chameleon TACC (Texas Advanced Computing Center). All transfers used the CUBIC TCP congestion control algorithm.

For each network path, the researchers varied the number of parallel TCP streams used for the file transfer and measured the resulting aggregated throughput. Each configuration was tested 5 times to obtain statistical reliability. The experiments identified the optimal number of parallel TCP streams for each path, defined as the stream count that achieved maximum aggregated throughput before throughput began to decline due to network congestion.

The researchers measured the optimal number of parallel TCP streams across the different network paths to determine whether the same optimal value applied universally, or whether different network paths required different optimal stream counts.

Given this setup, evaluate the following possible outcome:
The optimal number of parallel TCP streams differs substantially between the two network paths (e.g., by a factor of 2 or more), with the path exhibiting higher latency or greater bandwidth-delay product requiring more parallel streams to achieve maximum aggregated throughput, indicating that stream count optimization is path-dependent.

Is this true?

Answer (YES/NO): NO